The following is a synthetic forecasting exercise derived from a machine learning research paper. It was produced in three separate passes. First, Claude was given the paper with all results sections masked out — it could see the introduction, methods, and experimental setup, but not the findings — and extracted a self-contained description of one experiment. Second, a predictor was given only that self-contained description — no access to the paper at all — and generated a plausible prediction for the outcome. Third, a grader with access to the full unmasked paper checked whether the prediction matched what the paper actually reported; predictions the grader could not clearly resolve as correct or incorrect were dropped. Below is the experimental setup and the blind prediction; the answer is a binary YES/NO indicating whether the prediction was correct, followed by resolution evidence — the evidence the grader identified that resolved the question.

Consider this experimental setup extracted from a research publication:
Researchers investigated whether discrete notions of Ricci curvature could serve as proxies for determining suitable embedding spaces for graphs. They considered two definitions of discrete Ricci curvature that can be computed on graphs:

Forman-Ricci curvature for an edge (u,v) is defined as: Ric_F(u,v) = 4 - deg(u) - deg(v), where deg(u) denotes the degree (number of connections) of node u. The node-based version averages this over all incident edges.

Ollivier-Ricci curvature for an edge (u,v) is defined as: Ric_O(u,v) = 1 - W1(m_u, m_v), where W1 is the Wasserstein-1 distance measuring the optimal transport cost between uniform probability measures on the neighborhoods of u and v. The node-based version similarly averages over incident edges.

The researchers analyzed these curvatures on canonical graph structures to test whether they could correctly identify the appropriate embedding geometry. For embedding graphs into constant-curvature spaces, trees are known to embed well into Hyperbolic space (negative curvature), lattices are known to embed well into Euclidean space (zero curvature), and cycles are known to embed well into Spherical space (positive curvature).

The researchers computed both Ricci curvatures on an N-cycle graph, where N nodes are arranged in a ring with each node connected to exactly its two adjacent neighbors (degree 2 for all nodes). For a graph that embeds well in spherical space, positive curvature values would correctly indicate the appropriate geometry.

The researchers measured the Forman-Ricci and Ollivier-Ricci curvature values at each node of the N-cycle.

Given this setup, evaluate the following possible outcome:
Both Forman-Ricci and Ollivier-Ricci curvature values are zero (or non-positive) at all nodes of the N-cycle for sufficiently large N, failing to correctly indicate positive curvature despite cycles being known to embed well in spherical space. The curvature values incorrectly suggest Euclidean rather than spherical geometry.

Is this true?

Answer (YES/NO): YES